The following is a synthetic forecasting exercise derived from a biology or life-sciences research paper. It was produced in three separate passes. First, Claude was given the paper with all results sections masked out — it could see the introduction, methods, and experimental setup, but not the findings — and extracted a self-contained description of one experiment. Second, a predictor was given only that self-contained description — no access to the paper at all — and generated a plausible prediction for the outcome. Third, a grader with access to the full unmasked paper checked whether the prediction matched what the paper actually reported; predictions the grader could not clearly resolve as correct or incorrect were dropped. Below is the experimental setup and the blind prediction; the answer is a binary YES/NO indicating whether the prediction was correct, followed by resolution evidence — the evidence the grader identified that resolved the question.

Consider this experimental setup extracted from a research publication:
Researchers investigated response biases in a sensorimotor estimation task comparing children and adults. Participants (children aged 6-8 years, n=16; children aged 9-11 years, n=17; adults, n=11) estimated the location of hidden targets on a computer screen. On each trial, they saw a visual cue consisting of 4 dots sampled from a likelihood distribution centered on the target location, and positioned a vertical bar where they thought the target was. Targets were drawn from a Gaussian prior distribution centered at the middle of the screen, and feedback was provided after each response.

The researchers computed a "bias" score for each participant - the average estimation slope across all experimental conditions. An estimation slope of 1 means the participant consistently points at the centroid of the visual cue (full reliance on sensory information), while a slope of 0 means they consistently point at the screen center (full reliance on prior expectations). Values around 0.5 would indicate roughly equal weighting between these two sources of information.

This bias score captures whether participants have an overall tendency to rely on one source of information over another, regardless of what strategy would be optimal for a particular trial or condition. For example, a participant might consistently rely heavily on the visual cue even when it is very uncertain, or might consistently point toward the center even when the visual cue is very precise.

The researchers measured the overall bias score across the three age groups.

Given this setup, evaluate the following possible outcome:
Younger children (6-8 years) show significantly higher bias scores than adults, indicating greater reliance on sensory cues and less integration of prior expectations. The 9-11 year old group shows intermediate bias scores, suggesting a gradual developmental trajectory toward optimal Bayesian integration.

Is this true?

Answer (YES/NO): NO